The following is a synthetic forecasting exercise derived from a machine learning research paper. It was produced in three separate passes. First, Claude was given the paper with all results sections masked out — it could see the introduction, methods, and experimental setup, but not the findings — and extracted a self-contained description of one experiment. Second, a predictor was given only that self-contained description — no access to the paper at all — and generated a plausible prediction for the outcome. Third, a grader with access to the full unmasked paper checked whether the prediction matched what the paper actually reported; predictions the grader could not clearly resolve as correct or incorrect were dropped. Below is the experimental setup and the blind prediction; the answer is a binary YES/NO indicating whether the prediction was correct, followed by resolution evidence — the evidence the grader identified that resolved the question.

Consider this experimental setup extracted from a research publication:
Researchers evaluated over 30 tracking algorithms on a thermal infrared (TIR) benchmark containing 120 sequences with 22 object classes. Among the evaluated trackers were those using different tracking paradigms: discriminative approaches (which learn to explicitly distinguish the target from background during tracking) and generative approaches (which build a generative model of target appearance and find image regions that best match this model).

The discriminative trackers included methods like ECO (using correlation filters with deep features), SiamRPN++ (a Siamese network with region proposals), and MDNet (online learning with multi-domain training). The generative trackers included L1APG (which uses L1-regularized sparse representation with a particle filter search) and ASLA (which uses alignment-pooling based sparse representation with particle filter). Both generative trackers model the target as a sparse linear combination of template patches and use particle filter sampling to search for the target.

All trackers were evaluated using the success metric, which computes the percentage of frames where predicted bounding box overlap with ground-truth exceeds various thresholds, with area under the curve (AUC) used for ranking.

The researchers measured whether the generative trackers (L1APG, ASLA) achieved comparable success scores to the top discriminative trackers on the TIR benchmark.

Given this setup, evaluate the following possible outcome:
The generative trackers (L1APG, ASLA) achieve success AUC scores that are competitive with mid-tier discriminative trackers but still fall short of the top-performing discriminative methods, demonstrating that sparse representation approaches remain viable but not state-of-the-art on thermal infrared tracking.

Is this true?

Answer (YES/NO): NO